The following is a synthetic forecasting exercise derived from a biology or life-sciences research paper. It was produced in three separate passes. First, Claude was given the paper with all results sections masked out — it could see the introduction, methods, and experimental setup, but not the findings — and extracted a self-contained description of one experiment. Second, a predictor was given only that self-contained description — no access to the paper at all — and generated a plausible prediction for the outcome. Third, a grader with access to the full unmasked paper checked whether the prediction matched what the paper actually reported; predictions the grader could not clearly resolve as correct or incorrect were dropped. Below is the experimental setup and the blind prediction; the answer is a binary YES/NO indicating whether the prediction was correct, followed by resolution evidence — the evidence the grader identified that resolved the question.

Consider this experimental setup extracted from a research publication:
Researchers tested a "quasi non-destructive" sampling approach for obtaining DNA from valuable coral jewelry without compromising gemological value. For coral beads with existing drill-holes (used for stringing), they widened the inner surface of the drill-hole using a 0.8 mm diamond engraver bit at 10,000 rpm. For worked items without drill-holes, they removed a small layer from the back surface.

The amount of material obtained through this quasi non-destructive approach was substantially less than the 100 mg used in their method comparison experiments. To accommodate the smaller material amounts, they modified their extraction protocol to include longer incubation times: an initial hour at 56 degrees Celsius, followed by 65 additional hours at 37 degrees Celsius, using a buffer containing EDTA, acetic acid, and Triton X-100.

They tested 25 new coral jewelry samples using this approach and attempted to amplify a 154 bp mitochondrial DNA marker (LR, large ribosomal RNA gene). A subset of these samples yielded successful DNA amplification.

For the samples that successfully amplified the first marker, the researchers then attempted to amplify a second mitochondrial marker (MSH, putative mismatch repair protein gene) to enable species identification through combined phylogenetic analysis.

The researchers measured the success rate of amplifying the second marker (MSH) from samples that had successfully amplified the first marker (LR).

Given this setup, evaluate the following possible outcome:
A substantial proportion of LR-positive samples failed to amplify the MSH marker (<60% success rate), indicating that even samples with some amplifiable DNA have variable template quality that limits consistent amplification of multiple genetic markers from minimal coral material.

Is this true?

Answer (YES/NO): NO